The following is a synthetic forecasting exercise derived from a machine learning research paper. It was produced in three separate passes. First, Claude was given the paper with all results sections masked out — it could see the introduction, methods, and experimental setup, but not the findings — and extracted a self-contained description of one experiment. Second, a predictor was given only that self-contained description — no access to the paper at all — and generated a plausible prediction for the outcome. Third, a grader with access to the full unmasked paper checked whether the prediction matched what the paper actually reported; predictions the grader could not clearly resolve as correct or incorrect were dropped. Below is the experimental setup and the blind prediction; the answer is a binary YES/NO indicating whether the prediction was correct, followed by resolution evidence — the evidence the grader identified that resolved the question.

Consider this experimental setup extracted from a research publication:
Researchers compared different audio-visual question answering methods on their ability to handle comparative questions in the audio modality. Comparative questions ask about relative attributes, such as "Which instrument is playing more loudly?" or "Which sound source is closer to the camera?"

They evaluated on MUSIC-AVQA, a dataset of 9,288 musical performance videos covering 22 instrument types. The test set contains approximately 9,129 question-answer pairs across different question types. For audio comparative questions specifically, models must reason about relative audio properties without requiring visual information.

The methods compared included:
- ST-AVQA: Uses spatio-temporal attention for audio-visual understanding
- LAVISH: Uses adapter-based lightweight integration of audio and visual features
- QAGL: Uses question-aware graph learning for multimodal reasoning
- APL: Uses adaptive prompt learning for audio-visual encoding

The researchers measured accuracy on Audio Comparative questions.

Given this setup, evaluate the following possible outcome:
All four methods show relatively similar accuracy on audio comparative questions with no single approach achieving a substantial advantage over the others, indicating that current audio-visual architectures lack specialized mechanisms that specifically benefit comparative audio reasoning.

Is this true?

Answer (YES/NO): NO